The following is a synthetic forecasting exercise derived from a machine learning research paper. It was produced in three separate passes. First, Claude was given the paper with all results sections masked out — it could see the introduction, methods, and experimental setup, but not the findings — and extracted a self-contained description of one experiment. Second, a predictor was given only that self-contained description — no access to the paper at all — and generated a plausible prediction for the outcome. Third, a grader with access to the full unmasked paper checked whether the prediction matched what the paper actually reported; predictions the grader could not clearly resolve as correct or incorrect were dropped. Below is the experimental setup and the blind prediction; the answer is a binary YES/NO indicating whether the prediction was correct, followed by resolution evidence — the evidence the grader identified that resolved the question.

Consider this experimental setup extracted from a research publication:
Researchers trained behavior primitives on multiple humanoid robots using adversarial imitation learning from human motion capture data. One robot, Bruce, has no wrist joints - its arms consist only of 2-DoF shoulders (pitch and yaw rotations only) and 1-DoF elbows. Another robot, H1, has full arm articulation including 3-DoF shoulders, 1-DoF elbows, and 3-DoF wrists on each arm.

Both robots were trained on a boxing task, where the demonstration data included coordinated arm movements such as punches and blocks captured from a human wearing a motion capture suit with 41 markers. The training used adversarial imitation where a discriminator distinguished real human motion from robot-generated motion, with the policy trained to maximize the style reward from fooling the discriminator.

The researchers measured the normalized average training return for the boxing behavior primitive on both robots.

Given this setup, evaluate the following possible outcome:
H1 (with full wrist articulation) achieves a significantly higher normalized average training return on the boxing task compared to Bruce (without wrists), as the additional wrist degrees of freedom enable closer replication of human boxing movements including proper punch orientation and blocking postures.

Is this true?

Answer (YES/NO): NO